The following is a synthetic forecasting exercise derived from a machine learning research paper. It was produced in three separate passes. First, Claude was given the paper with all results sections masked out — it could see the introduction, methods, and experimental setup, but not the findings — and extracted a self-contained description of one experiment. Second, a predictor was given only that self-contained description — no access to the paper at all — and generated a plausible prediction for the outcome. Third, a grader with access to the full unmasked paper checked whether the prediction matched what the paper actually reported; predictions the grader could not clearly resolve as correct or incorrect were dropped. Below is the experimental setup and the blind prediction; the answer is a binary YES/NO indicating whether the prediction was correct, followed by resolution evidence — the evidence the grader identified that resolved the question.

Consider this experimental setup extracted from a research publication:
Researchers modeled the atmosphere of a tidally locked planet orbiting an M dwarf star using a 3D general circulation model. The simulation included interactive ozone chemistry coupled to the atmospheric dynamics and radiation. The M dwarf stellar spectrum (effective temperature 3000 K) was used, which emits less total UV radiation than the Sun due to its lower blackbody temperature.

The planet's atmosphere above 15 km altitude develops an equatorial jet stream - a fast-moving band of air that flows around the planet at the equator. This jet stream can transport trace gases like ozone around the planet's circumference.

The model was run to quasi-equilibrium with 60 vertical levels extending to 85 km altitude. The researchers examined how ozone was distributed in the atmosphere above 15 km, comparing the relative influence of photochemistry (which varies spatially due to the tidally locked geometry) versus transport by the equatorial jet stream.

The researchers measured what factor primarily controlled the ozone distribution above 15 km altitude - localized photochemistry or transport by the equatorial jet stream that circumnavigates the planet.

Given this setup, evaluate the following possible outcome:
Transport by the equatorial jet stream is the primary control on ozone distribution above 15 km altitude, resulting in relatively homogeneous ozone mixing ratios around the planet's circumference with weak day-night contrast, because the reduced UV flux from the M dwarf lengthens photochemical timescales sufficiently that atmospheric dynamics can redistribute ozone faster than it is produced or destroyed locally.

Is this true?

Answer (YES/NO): NO